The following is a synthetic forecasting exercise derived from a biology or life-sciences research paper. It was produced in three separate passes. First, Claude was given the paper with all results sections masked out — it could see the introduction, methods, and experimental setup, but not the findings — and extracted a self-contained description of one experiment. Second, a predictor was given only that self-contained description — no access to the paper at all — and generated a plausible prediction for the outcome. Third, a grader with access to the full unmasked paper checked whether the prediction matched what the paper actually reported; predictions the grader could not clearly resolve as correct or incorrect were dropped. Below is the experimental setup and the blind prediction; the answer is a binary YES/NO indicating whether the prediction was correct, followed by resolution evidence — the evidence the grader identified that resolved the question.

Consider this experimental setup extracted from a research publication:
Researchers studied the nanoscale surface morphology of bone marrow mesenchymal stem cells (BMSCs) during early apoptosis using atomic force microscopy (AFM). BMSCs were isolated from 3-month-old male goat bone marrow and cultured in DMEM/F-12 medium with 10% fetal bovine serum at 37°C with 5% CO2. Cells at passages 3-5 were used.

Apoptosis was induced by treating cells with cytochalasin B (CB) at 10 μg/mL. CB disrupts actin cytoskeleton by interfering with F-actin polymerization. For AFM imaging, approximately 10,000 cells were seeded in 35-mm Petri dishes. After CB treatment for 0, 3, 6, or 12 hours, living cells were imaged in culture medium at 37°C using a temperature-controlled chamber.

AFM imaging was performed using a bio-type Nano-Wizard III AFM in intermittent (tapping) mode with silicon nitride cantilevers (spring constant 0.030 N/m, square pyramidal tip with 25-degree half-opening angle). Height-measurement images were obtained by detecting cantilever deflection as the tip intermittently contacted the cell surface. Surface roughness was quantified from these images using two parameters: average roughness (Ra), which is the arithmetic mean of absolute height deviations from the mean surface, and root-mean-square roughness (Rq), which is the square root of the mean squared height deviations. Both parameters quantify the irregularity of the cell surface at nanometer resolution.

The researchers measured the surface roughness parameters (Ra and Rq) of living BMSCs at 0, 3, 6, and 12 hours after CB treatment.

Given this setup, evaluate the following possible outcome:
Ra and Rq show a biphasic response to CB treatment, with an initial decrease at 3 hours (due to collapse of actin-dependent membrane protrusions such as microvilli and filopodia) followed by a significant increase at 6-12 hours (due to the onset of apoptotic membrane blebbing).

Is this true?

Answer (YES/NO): NO